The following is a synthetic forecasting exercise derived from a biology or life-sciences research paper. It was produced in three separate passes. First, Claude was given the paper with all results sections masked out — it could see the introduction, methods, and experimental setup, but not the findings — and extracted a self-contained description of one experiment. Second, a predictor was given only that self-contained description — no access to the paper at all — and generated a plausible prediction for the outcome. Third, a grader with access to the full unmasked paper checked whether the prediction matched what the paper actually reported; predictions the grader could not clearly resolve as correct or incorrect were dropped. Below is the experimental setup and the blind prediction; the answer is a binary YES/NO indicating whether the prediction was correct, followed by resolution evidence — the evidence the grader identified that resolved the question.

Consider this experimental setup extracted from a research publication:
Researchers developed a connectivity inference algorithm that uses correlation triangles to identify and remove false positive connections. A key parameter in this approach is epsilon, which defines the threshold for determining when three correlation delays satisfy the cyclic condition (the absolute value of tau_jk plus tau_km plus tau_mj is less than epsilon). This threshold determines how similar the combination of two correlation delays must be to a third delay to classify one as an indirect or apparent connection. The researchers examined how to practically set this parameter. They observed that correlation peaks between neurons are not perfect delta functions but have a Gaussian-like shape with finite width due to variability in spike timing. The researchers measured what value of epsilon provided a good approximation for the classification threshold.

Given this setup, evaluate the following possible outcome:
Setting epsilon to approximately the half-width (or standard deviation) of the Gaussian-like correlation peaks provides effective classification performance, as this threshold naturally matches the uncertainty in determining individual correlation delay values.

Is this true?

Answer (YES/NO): NO